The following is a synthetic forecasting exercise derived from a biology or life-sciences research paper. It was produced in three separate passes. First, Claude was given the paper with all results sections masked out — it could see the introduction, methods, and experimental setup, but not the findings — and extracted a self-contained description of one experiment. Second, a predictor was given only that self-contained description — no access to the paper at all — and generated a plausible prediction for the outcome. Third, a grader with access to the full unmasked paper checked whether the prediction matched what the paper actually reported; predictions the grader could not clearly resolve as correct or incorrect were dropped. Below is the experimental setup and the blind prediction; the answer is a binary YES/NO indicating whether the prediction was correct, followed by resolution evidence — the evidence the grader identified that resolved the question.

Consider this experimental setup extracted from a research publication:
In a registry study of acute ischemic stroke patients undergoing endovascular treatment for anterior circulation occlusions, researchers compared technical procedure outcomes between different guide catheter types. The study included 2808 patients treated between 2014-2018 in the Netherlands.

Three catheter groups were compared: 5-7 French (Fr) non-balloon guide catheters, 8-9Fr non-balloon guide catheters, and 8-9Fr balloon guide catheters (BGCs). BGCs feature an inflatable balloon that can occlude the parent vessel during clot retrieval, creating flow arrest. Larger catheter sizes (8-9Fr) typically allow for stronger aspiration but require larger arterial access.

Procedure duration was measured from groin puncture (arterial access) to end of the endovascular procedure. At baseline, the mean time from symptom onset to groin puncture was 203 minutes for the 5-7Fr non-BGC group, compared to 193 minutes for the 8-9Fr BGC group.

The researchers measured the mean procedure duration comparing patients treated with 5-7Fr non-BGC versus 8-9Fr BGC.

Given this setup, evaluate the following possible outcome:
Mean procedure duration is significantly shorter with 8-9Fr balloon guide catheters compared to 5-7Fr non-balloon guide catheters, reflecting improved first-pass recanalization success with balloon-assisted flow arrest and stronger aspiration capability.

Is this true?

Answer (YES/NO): NO